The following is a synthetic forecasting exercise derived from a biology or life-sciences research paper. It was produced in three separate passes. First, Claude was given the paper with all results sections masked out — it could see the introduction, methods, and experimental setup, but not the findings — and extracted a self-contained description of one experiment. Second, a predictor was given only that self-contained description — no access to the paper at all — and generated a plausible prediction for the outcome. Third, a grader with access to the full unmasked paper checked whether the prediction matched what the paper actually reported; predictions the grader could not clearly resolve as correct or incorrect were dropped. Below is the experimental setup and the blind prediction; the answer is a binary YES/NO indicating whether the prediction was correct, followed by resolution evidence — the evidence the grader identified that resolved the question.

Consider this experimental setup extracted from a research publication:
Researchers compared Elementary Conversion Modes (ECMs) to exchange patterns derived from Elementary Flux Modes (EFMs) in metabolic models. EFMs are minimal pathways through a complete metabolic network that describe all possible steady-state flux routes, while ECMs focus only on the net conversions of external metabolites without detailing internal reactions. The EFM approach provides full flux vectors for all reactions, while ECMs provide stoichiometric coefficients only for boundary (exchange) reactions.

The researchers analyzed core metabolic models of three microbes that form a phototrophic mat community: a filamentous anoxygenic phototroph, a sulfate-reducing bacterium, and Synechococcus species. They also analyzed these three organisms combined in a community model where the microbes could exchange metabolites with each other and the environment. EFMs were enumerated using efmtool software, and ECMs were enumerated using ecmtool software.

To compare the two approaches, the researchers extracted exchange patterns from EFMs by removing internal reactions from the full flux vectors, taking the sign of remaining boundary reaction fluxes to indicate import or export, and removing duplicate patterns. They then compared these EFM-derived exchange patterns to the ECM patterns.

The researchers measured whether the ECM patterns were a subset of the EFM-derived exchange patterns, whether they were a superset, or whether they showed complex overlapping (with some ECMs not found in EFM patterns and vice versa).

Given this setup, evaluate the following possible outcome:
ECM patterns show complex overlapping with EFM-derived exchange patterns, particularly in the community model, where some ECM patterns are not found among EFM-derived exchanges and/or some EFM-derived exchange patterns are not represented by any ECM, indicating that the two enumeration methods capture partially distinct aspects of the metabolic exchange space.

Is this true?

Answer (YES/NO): NO